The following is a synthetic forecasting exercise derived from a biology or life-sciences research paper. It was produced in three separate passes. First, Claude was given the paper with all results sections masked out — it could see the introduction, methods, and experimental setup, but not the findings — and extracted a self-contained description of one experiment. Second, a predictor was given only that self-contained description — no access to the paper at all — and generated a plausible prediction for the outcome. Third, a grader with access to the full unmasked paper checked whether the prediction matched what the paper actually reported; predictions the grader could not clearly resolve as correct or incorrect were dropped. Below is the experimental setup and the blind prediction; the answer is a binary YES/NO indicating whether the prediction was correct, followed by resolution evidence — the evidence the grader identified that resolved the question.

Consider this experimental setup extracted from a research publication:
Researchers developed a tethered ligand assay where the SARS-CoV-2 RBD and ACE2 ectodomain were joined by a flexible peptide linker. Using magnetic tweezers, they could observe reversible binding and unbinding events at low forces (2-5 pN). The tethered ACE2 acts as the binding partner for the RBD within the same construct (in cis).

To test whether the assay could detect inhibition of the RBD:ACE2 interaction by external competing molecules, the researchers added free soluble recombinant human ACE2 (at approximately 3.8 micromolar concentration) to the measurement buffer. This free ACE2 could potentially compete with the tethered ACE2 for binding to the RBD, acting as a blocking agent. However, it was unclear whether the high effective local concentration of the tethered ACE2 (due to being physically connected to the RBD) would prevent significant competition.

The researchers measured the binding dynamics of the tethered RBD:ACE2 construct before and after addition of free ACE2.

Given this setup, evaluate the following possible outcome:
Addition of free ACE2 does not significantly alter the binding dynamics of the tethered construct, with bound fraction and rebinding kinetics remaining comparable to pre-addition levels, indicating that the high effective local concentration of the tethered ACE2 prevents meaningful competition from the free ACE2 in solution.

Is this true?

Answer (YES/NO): NO